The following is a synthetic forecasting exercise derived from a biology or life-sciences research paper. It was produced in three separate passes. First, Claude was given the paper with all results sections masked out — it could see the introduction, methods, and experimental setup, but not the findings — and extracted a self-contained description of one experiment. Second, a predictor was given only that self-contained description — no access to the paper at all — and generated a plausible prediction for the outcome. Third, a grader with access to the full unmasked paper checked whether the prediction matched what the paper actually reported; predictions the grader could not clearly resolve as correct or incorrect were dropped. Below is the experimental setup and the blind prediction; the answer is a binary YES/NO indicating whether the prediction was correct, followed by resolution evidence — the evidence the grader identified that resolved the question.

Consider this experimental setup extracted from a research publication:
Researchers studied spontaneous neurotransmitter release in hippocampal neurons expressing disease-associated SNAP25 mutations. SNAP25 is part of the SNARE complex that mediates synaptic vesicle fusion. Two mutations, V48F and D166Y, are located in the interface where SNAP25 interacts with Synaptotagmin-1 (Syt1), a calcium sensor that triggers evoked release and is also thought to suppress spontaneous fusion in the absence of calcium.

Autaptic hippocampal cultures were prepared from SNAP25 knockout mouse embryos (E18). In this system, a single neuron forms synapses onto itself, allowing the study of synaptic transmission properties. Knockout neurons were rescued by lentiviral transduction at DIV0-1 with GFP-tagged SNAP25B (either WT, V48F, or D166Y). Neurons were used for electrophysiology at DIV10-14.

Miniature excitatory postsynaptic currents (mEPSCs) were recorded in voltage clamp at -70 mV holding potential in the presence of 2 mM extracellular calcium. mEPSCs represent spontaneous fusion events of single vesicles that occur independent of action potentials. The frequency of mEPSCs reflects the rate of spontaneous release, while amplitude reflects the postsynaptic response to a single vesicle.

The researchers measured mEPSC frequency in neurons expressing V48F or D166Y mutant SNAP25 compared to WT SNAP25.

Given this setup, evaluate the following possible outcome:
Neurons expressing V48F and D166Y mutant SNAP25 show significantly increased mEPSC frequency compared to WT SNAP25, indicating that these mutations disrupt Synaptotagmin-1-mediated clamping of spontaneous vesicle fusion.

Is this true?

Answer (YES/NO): YES